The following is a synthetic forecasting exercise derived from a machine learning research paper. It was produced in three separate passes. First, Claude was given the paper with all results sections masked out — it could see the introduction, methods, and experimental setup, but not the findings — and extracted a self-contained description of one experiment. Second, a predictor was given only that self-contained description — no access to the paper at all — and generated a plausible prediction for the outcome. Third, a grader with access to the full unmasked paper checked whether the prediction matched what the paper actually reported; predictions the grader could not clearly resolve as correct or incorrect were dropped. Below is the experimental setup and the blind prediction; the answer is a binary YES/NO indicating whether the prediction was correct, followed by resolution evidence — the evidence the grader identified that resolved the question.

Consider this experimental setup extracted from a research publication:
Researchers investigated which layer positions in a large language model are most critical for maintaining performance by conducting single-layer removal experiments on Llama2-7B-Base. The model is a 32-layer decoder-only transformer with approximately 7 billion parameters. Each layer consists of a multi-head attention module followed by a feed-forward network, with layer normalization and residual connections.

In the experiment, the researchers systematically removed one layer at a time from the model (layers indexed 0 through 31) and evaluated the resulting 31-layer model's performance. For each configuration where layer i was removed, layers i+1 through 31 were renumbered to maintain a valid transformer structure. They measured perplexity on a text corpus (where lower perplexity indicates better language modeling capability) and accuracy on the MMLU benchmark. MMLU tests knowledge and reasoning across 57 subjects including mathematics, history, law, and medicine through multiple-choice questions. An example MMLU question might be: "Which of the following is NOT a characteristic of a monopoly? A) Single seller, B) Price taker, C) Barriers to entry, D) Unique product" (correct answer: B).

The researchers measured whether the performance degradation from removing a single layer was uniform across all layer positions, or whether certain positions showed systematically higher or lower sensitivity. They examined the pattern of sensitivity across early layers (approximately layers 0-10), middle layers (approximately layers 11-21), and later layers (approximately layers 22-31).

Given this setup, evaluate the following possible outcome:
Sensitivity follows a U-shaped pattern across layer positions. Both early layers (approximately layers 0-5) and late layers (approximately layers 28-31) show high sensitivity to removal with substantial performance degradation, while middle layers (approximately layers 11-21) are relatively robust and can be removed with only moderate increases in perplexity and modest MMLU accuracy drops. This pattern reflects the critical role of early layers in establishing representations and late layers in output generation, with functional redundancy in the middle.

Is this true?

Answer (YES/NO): NO